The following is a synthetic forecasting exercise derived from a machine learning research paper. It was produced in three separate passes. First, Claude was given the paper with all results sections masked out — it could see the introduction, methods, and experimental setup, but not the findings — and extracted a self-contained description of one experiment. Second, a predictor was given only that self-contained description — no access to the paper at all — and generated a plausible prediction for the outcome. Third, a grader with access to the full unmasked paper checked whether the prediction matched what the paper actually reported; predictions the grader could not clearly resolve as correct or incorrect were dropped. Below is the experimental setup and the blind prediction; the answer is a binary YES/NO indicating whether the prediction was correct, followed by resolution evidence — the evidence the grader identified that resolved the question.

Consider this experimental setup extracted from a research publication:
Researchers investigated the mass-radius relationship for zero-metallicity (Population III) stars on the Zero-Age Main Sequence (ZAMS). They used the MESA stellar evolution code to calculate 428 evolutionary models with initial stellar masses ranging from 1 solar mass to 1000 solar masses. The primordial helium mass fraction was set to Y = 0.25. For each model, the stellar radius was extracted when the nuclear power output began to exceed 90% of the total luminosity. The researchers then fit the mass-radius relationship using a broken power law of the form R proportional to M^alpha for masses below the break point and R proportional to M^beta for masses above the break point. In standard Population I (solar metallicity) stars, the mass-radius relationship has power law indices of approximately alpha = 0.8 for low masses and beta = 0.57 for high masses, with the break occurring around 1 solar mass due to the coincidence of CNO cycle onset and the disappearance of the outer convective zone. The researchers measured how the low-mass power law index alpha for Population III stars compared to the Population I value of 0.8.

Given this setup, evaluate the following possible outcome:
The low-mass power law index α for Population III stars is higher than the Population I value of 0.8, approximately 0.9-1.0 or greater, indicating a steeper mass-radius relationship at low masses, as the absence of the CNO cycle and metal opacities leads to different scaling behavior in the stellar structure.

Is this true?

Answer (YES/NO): NO